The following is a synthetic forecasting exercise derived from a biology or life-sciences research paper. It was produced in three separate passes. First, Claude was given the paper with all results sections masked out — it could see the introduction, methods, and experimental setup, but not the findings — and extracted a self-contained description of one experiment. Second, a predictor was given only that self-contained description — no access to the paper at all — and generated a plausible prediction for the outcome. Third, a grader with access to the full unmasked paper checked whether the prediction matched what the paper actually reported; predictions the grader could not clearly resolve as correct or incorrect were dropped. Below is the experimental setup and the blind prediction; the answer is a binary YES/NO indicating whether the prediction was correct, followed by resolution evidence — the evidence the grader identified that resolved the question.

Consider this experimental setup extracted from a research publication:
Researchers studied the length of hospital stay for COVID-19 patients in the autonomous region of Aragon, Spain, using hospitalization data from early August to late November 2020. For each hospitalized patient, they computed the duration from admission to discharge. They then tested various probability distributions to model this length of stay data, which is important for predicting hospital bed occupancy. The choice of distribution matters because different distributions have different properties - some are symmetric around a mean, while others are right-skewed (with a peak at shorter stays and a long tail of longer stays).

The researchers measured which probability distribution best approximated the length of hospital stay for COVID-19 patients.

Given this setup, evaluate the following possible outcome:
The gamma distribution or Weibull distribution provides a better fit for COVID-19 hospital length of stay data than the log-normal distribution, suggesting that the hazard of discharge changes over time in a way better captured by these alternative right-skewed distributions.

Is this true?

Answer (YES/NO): NO